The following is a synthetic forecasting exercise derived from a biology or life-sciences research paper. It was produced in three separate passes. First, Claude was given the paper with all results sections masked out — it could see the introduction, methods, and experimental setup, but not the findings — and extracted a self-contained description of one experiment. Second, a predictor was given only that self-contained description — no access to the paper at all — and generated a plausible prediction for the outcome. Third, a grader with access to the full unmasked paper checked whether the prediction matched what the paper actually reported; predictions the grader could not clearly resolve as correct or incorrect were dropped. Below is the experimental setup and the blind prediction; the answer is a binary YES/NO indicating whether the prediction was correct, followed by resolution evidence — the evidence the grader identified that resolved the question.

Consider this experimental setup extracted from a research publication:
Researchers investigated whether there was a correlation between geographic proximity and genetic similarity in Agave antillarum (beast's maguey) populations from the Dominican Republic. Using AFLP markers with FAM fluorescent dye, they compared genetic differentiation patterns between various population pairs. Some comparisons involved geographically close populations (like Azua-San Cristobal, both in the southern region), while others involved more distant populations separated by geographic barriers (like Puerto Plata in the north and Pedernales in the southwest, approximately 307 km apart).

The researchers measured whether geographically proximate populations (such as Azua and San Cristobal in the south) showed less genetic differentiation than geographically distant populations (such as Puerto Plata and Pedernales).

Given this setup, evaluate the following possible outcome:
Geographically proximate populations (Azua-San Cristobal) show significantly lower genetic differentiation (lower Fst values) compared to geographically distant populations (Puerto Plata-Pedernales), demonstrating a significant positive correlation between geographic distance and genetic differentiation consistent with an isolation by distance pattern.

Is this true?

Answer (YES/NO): NO